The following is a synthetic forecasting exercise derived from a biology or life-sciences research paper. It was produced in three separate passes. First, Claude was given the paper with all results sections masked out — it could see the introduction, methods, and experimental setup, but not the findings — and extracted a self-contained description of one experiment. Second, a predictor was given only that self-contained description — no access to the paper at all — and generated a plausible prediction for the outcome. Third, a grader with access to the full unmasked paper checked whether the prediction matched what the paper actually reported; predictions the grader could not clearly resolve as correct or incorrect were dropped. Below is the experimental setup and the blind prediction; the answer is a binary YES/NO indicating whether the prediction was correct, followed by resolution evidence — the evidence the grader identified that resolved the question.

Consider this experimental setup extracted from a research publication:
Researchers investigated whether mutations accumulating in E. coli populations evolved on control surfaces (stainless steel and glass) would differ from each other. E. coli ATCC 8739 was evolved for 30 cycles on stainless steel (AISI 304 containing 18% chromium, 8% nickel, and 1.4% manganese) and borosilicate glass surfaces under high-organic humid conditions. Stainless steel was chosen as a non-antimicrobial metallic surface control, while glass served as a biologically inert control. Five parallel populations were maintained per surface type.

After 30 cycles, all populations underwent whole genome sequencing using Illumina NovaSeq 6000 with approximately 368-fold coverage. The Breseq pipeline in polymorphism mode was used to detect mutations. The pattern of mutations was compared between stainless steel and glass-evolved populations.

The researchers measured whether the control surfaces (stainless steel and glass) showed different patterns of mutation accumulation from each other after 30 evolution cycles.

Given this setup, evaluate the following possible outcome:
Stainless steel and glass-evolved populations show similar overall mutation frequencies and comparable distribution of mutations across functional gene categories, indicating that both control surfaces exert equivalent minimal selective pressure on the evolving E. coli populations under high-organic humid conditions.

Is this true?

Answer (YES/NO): YES